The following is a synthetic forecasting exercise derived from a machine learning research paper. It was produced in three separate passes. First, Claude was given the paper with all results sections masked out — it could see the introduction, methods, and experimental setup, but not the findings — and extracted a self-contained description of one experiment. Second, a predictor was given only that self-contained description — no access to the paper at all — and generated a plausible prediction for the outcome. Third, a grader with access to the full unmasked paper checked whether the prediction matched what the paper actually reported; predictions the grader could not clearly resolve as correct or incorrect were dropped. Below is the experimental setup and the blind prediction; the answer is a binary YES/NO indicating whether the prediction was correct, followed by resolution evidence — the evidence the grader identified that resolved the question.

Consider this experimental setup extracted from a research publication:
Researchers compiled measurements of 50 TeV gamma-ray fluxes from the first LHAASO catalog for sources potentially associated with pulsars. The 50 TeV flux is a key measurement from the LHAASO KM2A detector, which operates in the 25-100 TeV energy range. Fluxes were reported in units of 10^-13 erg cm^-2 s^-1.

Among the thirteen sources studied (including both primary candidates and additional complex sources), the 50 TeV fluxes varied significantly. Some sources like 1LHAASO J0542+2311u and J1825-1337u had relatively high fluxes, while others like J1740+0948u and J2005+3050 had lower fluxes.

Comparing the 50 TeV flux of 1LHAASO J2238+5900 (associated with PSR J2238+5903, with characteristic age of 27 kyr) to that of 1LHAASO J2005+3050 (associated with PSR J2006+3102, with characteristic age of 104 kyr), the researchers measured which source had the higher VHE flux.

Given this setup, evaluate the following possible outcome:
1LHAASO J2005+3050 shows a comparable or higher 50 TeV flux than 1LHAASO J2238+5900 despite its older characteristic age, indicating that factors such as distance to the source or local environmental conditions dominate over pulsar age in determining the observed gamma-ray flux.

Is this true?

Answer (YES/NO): NO